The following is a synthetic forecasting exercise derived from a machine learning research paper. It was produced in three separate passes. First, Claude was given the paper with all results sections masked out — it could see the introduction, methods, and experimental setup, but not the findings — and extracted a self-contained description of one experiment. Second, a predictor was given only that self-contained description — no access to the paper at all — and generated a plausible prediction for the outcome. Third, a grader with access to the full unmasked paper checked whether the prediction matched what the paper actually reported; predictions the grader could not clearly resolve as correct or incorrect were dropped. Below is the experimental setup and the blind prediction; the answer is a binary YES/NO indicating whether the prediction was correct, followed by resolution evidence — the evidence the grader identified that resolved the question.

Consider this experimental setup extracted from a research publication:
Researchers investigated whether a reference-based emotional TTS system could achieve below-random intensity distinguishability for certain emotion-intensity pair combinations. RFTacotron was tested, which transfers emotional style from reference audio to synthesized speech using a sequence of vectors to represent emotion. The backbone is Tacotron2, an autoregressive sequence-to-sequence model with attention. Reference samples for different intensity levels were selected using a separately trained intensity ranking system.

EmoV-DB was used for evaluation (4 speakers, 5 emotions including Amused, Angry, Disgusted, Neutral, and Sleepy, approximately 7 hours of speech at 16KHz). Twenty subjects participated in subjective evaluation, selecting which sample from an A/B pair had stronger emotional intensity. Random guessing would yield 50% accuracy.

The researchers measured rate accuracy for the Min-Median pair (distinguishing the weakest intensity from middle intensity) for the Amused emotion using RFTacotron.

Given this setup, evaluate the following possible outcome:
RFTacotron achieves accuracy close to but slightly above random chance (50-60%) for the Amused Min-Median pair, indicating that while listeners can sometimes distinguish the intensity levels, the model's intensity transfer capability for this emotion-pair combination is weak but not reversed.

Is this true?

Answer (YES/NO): NO